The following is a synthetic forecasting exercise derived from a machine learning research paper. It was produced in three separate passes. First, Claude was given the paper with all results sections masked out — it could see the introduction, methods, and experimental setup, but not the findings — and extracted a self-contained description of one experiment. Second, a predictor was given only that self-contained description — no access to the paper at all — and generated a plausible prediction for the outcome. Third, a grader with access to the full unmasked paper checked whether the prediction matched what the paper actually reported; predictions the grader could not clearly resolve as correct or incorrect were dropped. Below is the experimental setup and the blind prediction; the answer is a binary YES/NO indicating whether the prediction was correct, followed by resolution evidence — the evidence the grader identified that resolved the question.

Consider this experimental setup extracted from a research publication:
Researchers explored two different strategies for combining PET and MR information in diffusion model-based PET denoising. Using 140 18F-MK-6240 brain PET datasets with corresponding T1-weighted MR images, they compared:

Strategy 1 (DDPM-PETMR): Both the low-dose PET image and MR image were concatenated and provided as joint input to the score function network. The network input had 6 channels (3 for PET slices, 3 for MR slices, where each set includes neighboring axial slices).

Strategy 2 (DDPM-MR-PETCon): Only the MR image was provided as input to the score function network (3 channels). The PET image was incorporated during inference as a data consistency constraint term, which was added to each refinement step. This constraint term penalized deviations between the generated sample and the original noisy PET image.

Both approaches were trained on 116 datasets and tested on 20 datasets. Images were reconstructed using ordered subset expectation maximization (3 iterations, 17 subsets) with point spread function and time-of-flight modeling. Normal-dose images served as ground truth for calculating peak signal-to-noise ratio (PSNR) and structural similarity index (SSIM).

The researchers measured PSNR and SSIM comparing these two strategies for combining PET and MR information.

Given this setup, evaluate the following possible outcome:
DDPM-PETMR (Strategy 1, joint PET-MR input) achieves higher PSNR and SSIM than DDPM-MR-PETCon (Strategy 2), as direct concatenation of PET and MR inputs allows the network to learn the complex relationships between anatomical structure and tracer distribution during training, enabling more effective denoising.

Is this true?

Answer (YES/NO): YES